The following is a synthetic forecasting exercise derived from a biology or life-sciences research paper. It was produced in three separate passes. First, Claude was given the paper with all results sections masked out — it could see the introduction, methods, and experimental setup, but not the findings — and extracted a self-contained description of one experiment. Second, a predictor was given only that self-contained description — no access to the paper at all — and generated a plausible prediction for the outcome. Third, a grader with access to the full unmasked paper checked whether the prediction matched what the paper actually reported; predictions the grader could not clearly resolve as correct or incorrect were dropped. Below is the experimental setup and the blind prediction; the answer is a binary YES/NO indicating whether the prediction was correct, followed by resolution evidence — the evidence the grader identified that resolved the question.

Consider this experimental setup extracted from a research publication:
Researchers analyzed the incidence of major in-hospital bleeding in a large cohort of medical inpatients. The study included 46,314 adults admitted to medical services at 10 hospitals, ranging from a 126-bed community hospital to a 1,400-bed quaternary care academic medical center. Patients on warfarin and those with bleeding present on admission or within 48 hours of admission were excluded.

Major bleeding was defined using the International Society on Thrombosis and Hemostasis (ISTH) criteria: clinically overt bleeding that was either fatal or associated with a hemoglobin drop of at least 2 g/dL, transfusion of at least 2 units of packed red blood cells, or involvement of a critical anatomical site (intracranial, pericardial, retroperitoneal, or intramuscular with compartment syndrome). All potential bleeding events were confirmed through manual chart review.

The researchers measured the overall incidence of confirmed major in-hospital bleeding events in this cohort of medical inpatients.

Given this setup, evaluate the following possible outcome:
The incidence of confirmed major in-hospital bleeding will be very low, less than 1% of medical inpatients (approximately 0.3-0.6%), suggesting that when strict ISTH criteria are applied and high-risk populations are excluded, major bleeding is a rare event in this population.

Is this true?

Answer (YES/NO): YES